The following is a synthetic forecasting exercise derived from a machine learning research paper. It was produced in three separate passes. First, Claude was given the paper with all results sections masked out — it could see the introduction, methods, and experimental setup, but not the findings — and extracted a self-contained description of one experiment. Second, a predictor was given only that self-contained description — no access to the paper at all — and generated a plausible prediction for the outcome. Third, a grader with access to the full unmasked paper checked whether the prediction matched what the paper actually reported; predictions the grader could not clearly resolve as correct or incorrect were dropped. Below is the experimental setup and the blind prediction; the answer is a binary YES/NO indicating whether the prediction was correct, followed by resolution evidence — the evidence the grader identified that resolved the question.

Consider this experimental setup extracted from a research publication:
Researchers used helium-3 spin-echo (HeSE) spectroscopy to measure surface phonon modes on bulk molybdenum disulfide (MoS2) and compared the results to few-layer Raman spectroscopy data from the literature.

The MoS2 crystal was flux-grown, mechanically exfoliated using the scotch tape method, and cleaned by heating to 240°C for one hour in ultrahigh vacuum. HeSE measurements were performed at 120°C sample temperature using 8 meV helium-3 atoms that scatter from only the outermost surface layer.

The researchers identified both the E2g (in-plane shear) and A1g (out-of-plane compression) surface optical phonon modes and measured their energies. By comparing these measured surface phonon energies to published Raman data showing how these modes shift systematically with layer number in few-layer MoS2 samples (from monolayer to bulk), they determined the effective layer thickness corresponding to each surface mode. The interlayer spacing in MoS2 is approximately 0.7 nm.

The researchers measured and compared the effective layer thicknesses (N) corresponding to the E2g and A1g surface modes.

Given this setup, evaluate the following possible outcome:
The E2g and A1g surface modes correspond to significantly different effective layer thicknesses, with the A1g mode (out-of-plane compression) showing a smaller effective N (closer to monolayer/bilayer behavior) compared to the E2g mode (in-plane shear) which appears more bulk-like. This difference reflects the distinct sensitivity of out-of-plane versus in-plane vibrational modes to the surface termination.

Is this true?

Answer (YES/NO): NO